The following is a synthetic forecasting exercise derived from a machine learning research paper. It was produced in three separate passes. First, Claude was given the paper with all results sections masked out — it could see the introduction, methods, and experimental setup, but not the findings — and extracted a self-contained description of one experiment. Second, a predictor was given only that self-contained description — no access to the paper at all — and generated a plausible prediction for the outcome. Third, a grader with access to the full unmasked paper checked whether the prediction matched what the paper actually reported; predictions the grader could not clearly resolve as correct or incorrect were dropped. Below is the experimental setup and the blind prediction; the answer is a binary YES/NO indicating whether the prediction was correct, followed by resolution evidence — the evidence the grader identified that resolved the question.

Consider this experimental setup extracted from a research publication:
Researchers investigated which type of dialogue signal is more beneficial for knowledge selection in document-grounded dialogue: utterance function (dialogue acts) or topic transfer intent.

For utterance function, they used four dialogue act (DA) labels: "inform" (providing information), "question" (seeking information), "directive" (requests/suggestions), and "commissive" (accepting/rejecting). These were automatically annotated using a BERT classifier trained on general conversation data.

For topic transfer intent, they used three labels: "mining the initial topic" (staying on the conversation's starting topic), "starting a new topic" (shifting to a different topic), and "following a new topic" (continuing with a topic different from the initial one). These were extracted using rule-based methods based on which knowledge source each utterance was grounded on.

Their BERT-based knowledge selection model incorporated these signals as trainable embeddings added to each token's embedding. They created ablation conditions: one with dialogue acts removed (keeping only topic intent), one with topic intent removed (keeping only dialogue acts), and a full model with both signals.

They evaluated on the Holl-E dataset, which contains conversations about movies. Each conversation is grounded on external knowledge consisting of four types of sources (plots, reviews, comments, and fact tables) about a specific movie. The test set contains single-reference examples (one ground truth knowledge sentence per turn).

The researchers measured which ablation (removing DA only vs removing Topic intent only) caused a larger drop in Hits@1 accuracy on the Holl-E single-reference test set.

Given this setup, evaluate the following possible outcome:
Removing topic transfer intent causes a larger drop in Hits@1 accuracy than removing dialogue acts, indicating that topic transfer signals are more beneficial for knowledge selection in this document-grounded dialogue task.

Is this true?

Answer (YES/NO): YES